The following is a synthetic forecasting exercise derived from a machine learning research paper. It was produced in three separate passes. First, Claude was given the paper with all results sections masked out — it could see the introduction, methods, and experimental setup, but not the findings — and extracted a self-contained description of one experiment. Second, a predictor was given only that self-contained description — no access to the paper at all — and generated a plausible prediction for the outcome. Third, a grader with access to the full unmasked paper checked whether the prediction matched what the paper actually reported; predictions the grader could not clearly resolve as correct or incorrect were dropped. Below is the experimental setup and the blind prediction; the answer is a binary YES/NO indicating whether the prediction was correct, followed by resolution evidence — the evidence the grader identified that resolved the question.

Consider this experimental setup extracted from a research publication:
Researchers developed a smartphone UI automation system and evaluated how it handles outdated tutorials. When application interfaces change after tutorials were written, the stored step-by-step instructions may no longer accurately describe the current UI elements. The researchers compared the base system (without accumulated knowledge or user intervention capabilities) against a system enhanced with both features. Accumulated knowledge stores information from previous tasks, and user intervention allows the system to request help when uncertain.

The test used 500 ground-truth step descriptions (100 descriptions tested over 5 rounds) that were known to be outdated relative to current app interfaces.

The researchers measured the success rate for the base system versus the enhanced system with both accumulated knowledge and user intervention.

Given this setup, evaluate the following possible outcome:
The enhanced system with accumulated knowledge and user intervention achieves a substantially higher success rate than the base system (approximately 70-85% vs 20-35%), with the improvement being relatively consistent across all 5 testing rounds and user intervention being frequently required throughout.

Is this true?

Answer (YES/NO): NO